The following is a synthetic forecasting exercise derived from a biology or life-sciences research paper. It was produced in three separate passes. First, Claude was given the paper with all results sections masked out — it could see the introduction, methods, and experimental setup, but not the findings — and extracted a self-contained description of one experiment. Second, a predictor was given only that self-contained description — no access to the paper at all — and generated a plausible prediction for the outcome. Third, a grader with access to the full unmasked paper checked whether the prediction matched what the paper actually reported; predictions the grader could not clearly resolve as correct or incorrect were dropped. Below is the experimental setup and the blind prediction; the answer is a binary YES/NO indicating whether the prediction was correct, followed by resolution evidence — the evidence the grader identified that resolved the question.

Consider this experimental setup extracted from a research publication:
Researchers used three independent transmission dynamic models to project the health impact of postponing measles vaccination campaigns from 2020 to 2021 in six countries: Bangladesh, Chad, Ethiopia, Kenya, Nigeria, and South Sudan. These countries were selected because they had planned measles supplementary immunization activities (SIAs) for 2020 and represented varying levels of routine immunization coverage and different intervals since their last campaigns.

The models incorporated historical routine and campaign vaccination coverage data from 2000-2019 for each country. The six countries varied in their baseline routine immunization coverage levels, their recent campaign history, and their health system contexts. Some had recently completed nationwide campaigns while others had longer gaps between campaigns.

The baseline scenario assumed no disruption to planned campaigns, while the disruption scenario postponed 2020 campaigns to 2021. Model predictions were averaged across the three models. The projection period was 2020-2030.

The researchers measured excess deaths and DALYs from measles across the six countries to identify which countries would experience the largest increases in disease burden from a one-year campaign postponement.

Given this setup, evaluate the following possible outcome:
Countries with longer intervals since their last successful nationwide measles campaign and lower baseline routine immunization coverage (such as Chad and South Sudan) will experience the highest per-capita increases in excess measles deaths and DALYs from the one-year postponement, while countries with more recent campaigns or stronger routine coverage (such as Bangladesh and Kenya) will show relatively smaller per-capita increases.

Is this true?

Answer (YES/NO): NO